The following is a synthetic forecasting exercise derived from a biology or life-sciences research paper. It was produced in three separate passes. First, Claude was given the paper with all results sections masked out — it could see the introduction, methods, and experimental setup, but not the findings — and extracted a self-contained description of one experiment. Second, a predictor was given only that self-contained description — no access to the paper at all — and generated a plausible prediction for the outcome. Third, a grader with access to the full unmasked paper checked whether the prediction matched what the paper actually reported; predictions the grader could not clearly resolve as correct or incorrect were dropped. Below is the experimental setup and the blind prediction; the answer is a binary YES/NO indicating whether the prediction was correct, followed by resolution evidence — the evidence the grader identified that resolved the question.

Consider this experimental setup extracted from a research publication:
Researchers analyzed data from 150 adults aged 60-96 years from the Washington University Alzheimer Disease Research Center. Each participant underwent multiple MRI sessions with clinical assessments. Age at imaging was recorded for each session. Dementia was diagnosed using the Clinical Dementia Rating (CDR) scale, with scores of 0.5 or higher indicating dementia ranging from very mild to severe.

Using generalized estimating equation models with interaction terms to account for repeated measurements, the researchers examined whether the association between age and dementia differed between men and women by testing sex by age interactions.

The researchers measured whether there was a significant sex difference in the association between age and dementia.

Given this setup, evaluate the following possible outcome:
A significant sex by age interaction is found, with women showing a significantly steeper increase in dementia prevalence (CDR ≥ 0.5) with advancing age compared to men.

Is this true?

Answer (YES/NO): NO